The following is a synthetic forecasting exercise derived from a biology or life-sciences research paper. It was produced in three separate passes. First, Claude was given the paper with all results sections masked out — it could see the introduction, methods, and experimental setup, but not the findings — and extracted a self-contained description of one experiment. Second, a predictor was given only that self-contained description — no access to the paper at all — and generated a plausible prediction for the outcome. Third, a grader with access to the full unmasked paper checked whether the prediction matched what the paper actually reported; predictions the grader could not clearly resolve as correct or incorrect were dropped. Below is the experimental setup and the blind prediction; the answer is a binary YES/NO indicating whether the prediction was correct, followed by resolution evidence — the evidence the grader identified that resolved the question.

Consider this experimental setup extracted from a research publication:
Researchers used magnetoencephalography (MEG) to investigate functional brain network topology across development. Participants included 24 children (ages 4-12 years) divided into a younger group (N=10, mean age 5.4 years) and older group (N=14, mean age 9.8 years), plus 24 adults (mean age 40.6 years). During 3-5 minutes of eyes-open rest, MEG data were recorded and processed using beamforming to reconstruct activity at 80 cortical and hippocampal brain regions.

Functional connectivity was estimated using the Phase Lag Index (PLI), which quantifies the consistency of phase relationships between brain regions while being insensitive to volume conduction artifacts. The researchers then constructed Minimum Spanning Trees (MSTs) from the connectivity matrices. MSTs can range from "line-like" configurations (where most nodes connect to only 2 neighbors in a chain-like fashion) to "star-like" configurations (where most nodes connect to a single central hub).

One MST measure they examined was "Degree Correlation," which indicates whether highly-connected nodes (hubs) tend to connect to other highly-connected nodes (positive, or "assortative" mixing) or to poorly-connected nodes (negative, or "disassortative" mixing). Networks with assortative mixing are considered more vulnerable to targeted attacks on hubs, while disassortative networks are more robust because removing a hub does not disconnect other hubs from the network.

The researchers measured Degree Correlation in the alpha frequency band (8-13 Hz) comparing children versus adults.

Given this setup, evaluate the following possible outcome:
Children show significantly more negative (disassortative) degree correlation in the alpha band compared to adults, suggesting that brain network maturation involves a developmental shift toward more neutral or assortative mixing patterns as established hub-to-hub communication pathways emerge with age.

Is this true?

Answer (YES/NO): YES